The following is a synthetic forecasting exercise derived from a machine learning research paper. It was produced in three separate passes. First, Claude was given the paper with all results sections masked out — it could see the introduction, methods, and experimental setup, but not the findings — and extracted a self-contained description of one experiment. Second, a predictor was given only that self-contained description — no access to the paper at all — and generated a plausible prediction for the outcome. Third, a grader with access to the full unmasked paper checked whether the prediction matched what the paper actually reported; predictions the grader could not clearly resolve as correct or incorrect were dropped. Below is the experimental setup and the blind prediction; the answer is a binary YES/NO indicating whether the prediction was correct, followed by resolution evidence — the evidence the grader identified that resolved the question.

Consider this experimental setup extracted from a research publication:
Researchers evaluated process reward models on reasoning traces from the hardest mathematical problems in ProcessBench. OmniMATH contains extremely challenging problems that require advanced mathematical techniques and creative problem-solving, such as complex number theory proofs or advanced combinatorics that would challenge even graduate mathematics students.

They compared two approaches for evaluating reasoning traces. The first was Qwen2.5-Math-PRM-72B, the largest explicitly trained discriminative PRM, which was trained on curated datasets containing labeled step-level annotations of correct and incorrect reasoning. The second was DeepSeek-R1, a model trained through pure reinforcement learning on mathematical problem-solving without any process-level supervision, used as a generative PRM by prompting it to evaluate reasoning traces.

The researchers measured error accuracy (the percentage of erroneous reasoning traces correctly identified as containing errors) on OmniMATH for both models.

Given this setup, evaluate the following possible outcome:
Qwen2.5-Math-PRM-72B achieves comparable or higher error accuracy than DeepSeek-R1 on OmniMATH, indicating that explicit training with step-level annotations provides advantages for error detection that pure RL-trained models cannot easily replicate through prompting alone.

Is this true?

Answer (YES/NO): NO